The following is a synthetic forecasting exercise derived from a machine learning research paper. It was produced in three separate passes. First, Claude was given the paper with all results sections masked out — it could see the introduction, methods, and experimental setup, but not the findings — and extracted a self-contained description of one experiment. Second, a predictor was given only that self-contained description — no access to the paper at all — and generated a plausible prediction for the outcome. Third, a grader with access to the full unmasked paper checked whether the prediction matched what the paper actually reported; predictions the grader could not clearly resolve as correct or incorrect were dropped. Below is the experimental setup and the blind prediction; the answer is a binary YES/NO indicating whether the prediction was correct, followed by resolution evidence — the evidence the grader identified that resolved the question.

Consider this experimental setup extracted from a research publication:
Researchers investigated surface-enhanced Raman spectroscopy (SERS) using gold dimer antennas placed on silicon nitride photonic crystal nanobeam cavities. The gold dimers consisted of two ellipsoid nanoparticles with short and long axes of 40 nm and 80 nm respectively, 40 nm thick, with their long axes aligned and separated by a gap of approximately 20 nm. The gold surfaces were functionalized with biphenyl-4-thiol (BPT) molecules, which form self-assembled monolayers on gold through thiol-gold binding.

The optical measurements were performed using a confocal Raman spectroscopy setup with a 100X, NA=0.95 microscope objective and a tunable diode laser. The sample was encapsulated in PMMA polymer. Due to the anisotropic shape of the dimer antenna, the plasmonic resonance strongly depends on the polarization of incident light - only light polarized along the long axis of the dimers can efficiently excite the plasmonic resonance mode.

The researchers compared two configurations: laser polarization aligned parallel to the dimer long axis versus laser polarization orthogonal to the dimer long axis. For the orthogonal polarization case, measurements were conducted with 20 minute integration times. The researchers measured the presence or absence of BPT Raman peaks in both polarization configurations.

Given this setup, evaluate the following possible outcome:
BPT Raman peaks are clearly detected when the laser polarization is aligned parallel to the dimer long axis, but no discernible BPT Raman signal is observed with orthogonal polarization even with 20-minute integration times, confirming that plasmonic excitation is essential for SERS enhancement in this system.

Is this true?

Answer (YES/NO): YES